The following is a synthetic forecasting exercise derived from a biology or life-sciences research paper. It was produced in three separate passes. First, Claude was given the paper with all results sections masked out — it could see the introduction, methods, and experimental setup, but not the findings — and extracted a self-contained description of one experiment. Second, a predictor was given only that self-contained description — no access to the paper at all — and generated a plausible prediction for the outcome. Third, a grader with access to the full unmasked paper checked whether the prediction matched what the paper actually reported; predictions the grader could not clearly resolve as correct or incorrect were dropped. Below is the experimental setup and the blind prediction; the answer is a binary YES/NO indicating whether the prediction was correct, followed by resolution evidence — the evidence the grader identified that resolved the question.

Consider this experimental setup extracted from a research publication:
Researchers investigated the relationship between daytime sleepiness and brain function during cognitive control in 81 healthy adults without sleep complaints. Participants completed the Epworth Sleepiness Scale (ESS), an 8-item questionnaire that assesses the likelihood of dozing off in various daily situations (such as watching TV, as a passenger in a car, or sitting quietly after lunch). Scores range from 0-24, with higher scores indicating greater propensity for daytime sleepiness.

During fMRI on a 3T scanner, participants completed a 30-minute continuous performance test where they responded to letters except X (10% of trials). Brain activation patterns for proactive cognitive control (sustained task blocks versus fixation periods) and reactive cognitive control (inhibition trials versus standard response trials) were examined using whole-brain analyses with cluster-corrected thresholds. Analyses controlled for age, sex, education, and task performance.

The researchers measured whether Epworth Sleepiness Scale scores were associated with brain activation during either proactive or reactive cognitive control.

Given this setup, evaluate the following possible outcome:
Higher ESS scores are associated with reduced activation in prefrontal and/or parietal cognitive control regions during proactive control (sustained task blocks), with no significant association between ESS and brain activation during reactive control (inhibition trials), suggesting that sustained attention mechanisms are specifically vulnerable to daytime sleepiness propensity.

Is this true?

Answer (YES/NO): NO